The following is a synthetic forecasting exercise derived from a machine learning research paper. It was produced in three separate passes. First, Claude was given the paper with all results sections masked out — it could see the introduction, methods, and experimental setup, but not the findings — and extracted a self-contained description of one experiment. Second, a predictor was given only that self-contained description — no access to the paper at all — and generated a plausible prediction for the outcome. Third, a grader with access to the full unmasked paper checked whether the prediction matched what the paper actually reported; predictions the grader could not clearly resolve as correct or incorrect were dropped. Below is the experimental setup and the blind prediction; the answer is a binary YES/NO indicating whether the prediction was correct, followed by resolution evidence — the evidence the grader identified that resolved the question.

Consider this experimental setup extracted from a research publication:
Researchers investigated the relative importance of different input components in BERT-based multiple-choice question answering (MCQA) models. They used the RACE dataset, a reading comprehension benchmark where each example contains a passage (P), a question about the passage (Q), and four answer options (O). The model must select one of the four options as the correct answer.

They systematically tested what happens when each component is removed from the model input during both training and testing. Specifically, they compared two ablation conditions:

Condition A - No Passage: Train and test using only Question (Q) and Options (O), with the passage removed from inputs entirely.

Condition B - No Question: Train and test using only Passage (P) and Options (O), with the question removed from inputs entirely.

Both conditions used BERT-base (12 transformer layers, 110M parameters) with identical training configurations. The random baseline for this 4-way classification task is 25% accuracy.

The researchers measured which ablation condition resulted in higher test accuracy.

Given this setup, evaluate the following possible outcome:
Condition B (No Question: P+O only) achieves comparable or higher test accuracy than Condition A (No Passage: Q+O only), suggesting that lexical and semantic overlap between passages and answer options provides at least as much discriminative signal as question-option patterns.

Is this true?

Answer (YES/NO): YES